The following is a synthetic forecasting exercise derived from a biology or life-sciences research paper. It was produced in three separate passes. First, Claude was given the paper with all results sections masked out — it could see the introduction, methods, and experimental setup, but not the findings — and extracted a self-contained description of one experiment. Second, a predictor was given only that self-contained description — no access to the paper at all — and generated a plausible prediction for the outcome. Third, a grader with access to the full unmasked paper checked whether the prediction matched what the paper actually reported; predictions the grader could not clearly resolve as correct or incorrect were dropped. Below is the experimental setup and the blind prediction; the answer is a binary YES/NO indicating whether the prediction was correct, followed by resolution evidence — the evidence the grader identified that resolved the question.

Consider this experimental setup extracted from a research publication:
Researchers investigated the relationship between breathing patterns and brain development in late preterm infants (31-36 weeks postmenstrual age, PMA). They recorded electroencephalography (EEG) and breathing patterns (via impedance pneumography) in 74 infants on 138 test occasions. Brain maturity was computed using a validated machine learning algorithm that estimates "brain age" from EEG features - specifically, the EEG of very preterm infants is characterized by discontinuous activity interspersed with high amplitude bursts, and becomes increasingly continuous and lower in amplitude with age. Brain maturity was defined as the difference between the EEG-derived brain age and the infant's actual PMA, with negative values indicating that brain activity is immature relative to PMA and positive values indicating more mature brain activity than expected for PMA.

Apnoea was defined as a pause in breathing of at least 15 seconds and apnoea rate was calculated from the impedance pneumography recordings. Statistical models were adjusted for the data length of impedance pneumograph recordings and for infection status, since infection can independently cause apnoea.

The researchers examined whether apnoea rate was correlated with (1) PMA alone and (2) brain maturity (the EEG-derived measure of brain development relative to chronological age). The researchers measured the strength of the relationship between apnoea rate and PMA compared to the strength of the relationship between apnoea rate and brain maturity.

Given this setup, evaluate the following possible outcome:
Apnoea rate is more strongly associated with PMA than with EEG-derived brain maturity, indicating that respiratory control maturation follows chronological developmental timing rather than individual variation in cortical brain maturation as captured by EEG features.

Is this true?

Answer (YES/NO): NO